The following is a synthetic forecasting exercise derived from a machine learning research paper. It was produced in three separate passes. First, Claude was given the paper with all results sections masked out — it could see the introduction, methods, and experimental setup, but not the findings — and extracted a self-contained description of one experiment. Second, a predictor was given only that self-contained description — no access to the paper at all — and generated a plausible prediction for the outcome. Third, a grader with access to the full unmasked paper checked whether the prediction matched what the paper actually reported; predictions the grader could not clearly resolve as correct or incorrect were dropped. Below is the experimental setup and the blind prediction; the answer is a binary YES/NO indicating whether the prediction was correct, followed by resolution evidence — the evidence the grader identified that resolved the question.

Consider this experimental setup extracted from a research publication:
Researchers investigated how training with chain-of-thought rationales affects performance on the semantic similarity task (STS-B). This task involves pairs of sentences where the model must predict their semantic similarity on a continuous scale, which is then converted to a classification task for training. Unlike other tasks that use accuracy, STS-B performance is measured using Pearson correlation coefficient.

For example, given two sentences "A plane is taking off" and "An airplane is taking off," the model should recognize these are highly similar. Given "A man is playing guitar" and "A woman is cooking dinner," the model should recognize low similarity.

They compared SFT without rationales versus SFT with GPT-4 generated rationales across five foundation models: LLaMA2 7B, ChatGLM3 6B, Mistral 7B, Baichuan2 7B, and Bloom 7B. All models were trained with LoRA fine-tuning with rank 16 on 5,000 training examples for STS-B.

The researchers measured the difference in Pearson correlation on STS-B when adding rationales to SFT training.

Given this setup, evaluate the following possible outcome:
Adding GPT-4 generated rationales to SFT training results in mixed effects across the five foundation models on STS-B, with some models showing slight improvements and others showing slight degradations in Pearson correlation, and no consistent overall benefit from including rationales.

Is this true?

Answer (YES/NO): NO